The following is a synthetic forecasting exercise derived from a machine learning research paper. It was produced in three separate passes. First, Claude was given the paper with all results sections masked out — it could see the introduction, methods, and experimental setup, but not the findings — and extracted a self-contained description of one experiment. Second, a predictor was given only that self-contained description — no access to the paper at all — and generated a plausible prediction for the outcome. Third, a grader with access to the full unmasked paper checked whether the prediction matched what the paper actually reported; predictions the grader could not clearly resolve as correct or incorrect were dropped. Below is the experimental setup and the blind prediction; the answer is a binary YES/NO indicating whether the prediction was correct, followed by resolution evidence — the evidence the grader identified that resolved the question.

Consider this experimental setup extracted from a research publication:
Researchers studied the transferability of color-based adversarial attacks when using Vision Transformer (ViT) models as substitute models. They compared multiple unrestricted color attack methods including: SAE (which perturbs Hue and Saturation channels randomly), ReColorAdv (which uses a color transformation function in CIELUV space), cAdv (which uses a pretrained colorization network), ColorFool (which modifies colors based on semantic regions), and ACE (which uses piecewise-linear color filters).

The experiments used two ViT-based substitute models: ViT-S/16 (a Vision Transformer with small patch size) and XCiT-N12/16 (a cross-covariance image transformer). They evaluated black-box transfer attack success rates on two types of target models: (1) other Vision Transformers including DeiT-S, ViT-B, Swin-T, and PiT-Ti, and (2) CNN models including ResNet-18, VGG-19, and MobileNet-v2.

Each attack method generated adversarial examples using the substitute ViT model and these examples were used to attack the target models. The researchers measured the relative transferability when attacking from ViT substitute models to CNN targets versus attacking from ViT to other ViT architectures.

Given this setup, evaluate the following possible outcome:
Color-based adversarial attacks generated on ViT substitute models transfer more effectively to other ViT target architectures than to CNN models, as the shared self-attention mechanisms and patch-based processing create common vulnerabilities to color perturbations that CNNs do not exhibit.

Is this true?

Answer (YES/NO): NO